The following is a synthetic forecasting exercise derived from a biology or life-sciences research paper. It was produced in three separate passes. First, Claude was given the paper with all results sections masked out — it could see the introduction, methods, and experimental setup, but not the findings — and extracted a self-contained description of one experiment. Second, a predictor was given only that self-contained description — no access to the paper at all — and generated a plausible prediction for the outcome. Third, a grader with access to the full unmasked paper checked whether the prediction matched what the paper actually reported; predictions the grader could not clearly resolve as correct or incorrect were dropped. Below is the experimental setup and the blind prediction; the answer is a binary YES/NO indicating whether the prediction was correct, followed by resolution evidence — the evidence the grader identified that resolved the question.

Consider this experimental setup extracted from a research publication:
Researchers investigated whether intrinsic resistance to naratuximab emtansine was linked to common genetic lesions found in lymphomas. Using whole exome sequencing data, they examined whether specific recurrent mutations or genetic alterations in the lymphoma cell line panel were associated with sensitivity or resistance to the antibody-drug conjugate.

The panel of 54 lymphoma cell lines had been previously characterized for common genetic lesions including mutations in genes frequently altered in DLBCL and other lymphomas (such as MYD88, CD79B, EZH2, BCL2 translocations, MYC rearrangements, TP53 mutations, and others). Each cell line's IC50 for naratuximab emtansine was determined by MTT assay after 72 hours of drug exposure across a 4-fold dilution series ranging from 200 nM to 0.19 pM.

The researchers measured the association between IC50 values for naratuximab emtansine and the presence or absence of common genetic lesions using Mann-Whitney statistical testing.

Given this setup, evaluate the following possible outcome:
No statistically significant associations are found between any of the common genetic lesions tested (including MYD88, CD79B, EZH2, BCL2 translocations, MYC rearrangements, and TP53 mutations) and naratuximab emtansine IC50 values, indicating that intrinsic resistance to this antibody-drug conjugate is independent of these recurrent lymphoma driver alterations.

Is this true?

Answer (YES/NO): NO